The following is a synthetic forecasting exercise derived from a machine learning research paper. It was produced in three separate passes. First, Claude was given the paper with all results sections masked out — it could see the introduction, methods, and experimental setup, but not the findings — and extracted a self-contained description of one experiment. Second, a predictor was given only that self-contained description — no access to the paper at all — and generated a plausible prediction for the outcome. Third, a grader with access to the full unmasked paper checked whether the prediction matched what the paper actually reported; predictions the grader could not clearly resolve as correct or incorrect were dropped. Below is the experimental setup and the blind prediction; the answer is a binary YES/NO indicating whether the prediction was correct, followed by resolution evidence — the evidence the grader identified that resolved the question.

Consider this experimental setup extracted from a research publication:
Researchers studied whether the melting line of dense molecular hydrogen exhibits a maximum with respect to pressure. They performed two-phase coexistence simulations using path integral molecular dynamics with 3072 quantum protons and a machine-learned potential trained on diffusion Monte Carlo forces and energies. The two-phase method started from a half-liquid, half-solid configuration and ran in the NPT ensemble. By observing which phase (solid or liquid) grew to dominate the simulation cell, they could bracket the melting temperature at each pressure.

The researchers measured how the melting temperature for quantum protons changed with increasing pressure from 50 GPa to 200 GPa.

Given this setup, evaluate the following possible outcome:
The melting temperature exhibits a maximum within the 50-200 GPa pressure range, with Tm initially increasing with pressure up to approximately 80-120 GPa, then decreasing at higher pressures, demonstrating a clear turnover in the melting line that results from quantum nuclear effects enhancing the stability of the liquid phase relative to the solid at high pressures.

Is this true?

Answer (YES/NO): NO